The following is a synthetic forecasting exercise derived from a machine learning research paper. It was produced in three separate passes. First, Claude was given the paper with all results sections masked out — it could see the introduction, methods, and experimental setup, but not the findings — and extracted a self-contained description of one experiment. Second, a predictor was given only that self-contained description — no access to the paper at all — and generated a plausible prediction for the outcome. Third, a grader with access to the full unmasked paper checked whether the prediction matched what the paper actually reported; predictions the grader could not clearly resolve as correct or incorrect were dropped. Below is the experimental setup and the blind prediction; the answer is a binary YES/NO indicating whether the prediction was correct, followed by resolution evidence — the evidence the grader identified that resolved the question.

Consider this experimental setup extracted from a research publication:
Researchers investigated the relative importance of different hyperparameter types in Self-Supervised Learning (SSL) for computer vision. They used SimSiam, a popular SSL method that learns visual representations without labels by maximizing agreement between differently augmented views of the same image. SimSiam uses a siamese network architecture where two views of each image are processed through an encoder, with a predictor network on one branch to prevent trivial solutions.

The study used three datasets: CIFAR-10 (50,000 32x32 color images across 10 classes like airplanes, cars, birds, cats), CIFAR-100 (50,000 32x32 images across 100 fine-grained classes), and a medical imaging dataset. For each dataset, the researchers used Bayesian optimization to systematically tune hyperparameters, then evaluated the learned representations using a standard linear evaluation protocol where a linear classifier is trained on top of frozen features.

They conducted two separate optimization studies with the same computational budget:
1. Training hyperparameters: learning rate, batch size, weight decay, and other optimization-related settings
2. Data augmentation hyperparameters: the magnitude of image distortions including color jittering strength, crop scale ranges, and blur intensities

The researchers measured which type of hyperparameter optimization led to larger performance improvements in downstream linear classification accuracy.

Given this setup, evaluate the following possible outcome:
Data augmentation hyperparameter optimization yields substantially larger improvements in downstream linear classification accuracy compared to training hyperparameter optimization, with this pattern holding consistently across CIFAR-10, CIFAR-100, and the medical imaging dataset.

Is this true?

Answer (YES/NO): YES